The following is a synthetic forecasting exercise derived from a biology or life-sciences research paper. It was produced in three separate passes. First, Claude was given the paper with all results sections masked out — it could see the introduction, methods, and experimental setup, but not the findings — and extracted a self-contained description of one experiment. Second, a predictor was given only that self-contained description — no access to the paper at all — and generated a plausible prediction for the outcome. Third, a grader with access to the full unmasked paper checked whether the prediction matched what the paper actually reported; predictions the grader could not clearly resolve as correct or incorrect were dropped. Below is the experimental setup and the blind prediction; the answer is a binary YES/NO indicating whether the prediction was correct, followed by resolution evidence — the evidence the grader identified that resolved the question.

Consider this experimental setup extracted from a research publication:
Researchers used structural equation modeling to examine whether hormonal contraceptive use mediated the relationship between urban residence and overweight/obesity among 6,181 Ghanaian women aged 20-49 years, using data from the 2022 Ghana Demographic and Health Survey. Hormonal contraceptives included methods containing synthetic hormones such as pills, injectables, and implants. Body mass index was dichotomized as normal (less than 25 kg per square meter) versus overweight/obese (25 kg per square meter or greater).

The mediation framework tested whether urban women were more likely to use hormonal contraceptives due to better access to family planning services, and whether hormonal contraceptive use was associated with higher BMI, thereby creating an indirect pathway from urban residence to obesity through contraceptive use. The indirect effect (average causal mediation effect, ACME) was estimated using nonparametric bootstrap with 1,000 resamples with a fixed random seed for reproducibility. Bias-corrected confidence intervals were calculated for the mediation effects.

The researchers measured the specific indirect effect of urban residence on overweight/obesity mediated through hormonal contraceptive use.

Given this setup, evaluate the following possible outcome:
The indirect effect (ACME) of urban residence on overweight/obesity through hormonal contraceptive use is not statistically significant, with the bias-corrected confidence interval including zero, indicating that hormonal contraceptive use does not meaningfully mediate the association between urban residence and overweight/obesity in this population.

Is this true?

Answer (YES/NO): YES